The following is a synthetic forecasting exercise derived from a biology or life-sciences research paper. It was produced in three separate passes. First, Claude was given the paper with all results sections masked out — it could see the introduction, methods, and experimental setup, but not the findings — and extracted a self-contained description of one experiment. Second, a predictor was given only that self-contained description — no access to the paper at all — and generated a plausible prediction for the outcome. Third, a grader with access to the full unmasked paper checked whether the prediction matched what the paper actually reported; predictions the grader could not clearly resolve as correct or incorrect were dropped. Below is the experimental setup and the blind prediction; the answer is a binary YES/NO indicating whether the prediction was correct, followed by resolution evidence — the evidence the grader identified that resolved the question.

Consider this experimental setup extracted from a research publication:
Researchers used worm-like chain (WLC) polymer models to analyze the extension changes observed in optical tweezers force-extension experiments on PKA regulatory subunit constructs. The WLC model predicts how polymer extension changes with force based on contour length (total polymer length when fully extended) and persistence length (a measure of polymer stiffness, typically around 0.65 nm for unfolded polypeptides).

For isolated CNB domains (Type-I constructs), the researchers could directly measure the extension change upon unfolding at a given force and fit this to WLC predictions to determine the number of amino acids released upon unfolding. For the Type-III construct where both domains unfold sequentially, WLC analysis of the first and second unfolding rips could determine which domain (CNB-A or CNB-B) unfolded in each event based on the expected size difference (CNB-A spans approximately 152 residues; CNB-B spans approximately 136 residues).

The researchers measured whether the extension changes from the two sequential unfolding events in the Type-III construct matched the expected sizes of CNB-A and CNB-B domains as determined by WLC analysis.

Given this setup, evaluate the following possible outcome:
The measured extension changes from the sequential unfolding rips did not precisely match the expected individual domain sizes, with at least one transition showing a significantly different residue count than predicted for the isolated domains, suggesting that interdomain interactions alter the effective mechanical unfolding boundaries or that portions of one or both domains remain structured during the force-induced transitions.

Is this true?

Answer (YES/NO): NO